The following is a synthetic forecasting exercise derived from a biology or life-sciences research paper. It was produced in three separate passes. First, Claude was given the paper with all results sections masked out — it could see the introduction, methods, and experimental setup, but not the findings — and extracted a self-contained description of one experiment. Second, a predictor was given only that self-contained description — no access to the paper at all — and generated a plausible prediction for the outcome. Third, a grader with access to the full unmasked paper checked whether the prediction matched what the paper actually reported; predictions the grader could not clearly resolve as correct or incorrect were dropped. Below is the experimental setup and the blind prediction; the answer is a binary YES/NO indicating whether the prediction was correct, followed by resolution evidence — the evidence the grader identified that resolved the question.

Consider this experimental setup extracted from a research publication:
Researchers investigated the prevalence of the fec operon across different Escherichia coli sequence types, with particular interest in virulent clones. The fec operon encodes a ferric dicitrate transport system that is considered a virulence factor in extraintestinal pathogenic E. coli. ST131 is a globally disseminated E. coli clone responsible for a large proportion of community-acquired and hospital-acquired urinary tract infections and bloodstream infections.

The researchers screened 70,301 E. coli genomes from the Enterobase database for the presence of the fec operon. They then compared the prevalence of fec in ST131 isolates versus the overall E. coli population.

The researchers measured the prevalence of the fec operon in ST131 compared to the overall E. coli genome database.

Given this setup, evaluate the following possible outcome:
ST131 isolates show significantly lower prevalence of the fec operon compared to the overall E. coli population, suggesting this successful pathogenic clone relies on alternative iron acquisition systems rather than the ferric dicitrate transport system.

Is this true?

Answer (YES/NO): NO